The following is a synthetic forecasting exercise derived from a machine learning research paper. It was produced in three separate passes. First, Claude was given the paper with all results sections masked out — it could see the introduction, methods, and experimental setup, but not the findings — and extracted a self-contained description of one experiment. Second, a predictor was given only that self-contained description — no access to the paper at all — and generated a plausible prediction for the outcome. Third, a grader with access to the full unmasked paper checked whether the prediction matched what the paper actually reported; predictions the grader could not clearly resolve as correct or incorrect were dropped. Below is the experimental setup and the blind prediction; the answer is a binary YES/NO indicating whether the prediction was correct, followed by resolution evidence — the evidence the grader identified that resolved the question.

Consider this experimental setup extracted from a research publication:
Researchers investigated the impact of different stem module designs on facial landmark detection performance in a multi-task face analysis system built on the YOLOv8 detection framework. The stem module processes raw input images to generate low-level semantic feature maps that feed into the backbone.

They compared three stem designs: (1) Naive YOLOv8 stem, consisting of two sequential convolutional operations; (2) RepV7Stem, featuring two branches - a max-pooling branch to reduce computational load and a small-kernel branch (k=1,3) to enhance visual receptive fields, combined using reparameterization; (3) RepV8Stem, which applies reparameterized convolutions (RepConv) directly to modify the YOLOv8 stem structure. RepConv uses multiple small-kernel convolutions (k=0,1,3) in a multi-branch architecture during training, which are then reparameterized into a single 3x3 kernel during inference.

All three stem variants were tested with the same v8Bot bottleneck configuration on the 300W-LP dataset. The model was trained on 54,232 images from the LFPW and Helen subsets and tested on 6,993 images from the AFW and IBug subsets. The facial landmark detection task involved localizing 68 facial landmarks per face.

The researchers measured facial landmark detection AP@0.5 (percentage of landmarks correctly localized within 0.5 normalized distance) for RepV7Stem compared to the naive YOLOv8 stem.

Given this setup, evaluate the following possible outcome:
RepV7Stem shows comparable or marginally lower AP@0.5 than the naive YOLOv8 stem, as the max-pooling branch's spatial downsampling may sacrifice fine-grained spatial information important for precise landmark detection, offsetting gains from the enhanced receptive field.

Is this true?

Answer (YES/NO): YES